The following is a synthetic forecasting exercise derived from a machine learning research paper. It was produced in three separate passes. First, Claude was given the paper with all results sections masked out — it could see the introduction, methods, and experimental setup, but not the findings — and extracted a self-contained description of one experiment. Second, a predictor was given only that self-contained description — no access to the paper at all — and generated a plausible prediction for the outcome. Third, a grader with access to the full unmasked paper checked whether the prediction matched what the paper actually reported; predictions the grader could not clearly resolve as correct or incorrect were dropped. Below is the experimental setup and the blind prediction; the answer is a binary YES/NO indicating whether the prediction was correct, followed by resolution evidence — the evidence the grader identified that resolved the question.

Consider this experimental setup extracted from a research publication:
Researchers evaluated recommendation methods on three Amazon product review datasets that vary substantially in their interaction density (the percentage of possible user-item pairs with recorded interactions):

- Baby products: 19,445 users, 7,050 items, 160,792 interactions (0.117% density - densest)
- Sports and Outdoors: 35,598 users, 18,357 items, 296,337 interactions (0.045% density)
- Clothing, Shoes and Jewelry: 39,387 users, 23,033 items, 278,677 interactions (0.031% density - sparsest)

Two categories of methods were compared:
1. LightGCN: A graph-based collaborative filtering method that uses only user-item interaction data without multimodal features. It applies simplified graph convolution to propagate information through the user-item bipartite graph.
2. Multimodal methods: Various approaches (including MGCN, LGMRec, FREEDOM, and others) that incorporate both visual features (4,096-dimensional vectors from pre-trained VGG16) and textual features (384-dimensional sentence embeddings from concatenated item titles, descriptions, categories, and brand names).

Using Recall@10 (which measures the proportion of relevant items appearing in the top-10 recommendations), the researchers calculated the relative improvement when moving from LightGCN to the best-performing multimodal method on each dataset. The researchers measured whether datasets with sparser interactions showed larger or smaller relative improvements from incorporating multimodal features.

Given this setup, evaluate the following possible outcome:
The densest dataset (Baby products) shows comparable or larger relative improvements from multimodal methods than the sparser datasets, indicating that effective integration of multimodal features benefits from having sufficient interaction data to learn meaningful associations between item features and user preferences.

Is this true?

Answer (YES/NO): NO